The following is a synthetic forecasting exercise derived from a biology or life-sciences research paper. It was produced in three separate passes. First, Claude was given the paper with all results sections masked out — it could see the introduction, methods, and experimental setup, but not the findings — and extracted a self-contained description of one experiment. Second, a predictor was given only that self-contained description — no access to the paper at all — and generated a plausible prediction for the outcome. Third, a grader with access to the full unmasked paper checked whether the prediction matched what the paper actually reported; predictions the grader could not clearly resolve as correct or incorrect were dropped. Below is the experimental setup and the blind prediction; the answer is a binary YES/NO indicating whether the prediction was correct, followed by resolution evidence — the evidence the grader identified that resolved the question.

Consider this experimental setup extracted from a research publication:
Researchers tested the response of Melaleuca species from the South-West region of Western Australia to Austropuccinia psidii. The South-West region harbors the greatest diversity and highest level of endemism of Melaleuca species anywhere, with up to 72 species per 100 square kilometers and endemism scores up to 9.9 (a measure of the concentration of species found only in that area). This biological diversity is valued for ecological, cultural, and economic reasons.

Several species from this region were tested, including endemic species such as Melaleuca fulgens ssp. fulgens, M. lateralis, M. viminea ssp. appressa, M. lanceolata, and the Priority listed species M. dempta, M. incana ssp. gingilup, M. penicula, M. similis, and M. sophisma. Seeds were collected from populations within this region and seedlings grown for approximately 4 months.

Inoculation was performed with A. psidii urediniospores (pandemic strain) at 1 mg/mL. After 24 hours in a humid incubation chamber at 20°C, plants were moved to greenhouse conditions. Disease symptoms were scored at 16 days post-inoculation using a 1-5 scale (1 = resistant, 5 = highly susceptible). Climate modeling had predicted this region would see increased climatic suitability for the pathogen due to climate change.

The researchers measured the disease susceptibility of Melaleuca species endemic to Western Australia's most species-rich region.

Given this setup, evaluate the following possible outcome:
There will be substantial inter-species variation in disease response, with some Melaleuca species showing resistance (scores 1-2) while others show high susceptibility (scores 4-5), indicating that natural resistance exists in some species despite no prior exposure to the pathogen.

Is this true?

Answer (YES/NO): YES